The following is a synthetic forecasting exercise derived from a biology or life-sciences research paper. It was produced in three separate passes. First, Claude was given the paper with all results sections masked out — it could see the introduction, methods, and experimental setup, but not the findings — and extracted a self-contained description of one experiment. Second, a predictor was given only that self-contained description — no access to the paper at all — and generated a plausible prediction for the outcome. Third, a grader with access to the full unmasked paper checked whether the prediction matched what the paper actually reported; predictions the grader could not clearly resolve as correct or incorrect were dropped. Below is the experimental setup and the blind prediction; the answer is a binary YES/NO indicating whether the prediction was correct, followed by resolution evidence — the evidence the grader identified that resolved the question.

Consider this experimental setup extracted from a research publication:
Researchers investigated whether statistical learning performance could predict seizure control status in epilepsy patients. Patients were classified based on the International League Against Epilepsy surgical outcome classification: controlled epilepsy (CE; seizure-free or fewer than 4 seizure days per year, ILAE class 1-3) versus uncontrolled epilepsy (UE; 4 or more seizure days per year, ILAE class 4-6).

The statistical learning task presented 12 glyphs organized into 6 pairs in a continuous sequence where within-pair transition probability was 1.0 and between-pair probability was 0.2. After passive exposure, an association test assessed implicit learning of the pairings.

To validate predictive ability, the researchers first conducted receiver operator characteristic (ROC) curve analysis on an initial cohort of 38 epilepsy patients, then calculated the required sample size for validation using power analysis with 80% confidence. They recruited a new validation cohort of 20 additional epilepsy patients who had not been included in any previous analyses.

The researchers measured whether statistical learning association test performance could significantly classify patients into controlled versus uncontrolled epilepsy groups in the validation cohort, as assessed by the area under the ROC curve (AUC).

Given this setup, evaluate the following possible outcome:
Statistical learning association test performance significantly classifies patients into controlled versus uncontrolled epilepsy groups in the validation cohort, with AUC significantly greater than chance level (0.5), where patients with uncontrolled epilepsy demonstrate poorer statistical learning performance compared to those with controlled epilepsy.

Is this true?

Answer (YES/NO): YES